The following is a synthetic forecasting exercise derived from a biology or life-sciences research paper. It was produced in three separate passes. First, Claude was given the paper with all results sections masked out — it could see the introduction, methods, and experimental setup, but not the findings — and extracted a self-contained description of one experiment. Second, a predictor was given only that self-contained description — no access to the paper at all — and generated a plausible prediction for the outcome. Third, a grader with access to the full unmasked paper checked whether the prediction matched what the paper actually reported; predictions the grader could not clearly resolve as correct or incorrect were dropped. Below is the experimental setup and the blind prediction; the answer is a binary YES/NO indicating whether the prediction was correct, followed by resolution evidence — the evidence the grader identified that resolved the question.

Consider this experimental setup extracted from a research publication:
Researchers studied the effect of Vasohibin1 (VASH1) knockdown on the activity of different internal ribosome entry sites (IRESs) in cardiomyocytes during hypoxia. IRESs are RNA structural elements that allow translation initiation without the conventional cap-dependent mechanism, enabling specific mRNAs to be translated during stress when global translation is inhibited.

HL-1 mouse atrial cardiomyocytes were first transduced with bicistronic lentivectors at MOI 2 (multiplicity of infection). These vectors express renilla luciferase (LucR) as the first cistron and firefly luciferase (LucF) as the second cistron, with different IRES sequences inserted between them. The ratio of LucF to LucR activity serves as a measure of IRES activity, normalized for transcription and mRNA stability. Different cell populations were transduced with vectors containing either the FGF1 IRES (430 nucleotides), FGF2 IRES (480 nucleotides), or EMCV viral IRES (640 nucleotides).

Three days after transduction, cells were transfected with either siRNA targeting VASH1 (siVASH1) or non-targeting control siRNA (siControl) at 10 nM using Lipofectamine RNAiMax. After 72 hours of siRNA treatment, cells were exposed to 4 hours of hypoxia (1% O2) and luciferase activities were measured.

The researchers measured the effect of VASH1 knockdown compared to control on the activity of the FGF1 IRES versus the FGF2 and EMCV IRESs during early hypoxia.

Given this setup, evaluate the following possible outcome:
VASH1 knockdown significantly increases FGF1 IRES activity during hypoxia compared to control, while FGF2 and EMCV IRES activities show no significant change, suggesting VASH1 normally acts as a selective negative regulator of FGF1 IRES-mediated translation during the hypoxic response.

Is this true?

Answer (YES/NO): NO